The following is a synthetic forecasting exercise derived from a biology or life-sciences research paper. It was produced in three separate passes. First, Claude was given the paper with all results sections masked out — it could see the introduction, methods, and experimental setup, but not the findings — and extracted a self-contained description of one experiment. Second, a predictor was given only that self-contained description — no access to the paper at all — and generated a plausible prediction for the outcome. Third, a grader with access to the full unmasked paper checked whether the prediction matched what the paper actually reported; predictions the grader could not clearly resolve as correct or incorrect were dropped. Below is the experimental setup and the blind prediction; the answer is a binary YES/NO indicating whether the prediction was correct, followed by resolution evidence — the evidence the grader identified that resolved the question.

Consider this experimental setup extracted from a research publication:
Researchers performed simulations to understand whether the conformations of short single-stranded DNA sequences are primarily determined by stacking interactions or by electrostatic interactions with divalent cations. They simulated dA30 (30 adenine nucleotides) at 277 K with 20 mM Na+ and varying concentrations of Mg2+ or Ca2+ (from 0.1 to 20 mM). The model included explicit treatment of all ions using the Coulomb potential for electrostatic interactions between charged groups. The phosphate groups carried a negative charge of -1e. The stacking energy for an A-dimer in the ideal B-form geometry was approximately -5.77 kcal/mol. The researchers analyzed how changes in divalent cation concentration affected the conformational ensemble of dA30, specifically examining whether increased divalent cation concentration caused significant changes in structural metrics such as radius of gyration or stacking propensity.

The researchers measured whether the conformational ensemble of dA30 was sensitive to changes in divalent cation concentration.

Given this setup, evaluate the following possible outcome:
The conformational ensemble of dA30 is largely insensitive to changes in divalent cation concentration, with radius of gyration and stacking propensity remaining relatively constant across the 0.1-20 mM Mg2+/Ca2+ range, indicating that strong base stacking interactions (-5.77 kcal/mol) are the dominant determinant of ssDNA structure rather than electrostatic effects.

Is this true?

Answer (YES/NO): YES